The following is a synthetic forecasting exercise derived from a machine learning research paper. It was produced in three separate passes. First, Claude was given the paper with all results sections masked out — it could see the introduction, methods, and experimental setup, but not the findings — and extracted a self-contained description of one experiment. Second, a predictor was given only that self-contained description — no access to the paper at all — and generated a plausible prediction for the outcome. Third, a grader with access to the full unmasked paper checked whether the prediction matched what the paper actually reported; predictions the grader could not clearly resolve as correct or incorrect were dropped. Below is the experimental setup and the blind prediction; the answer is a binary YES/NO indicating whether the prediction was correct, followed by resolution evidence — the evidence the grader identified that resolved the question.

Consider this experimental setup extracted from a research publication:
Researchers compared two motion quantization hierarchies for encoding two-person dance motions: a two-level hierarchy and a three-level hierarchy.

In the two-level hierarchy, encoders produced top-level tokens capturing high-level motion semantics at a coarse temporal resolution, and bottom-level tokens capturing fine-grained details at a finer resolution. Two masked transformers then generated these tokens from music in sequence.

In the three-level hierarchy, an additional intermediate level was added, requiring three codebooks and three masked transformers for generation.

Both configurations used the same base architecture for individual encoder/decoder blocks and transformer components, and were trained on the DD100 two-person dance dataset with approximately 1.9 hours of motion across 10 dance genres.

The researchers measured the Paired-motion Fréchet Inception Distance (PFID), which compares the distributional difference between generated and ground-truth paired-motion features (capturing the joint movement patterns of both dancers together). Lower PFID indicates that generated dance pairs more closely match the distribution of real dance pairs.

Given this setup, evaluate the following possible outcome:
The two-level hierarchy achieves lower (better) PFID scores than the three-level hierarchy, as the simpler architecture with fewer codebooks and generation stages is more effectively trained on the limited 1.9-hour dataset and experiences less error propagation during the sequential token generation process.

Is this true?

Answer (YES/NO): YES